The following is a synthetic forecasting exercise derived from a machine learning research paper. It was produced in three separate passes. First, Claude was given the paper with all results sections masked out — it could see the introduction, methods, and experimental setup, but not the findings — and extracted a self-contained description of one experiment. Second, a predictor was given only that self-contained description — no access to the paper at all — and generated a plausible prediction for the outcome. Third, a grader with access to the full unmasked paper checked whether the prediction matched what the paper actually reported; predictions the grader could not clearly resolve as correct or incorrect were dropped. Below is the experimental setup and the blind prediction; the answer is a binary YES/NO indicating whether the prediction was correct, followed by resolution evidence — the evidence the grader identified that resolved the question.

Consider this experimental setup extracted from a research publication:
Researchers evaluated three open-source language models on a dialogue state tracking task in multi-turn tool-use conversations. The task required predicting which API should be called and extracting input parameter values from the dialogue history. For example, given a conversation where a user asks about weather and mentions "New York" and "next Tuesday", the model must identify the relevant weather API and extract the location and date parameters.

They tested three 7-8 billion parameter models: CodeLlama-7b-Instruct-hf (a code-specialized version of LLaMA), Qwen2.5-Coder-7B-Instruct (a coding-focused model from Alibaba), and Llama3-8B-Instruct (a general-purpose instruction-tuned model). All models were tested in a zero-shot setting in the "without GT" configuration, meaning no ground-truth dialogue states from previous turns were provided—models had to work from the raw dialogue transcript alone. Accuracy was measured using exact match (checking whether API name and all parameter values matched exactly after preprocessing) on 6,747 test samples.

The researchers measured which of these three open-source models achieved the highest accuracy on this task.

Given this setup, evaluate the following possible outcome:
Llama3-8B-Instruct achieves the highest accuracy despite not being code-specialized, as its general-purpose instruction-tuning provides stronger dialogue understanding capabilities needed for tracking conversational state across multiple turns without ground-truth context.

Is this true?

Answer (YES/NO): NO